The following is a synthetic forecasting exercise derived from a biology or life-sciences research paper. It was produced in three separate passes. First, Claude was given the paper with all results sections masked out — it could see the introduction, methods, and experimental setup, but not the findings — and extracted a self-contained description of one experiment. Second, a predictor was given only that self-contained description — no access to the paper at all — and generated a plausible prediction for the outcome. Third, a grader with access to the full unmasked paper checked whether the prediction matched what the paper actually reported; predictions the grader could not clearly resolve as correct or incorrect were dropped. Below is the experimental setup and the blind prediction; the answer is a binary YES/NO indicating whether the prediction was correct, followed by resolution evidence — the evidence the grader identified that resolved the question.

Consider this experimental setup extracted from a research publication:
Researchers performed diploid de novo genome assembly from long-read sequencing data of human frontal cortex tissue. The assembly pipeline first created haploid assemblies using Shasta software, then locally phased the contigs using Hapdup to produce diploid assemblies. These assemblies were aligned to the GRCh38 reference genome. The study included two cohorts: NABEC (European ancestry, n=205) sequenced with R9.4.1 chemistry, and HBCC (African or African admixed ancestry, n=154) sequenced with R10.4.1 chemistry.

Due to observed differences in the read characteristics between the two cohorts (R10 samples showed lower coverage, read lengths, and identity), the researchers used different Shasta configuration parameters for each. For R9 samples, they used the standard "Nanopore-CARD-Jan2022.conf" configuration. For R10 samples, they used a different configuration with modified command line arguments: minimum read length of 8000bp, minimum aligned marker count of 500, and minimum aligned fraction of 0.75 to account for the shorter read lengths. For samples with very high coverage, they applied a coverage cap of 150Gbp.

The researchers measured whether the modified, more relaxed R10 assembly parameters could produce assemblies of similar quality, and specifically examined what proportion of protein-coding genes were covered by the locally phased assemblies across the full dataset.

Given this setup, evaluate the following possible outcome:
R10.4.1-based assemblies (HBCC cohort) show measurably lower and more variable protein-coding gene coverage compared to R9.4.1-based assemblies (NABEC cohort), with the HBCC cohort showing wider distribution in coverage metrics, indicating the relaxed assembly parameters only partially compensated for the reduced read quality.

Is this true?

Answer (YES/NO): NO